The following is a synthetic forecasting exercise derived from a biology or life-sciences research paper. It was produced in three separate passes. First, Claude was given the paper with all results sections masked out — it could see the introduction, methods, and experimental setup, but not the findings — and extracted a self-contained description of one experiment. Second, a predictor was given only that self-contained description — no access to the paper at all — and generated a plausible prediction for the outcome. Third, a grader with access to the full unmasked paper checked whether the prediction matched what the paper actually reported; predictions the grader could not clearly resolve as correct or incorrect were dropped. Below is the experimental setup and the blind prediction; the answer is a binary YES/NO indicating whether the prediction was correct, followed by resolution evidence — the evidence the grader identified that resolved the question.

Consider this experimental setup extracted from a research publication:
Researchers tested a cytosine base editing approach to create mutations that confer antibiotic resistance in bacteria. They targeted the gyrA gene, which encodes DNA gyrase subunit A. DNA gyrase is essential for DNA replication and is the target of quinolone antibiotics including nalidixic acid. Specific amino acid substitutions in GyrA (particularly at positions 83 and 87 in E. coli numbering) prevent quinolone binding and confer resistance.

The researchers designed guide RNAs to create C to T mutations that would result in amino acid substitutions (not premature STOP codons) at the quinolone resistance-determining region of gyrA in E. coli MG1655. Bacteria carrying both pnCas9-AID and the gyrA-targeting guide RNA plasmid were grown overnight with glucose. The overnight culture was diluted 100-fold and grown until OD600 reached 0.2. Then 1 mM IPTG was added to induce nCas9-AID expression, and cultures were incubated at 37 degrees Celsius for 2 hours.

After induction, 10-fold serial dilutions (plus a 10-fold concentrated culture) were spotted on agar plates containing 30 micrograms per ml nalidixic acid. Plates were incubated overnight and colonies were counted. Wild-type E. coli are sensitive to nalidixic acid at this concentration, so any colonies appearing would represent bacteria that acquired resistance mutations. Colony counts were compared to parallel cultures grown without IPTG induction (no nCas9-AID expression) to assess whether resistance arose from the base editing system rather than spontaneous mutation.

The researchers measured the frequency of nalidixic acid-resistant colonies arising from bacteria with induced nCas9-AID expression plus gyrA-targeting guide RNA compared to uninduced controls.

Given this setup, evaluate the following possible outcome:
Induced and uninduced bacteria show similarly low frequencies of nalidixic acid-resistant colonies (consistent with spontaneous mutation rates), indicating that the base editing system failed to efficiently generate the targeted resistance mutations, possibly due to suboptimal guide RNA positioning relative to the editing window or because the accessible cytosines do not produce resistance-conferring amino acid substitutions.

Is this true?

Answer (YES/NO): NO